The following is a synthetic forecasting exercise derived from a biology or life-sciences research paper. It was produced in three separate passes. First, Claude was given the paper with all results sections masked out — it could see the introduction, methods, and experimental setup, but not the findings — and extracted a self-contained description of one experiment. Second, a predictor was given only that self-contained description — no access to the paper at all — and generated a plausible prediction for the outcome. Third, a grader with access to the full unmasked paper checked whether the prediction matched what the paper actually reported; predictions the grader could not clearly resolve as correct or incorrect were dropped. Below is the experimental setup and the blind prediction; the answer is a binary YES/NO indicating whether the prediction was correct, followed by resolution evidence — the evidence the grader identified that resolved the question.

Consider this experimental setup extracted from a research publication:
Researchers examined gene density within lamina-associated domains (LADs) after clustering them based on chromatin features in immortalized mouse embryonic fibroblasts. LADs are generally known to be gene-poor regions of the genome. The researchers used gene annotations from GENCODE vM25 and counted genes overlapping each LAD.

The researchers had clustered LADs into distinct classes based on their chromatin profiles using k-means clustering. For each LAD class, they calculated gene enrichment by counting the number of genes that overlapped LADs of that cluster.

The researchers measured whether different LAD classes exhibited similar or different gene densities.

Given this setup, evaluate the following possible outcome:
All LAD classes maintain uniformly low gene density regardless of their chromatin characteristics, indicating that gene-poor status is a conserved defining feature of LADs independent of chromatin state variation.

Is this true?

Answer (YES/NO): NO